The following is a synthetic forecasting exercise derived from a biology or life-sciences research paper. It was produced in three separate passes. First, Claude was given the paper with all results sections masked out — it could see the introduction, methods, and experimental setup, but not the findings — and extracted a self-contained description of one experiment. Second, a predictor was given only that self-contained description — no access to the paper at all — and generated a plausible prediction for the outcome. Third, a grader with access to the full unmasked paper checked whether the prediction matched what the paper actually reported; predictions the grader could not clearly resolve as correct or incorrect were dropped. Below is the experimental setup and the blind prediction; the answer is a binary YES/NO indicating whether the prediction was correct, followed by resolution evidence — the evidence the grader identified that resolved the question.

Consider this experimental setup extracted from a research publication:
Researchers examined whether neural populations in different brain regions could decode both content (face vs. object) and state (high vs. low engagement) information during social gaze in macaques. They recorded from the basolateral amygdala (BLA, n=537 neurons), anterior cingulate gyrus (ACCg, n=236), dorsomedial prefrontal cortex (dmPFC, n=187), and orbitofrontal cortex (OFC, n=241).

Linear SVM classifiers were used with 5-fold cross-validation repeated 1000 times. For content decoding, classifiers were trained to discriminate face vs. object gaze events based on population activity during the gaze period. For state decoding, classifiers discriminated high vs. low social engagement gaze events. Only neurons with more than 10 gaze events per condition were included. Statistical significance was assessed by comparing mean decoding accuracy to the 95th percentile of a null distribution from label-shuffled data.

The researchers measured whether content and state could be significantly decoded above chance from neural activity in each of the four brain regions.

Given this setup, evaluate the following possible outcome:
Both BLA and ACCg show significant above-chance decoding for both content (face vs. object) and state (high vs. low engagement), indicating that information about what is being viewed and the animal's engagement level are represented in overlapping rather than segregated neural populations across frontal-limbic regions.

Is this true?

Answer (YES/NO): YES